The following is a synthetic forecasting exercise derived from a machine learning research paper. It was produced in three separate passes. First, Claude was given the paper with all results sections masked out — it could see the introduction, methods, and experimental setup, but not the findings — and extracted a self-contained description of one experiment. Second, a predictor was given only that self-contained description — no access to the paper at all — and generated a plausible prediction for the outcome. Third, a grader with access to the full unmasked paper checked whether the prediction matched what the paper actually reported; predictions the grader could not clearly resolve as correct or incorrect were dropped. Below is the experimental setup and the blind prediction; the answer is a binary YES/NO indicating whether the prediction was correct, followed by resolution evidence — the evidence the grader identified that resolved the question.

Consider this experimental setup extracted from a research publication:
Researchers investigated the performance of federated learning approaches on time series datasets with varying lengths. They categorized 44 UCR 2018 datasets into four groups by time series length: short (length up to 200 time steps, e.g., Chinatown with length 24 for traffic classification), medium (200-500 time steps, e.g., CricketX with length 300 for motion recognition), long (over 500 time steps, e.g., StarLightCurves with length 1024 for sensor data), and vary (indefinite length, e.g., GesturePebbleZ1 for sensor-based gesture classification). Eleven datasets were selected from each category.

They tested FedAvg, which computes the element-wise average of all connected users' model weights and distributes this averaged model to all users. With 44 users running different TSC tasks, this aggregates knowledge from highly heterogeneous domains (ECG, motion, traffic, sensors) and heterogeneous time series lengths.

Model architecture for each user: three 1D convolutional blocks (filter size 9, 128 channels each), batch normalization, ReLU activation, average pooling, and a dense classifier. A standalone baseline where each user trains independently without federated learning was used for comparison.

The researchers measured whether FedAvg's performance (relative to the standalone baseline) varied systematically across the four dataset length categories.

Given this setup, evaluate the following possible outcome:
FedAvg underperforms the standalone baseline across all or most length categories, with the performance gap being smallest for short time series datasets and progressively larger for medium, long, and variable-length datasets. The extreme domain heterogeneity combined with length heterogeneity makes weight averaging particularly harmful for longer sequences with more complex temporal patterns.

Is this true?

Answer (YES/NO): NO